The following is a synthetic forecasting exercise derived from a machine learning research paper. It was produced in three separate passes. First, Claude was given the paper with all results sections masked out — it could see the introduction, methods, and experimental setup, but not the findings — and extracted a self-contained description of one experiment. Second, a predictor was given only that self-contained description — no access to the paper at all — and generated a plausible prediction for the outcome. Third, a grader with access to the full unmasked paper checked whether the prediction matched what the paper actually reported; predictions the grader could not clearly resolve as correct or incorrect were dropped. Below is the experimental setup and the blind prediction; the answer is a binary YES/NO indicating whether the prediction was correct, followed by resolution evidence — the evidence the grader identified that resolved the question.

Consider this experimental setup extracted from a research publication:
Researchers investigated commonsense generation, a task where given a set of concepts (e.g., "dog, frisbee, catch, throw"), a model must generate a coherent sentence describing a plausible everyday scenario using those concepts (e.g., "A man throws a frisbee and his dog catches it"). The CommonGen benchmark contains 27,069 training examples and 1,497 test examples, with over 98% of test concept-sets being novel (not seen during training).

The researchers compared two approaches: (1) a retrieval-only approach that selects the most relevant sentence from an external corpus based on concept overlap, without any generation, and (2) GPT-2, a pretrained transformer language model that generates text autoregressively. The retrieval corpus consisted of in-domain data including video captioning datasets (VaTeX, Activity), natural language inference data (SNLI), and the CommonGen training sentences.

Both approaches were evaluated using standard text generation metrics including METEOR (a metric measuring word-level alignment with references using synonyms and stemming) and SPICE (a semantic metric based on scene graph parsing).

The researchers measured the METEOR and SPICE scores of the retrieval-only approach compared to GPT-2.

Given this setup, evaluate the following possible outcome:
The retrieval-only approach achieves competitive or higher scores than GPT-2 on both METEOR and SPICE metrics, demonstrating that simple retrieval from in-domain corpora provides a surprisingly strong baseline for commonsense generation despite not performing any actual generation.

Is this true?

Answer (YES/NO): YES